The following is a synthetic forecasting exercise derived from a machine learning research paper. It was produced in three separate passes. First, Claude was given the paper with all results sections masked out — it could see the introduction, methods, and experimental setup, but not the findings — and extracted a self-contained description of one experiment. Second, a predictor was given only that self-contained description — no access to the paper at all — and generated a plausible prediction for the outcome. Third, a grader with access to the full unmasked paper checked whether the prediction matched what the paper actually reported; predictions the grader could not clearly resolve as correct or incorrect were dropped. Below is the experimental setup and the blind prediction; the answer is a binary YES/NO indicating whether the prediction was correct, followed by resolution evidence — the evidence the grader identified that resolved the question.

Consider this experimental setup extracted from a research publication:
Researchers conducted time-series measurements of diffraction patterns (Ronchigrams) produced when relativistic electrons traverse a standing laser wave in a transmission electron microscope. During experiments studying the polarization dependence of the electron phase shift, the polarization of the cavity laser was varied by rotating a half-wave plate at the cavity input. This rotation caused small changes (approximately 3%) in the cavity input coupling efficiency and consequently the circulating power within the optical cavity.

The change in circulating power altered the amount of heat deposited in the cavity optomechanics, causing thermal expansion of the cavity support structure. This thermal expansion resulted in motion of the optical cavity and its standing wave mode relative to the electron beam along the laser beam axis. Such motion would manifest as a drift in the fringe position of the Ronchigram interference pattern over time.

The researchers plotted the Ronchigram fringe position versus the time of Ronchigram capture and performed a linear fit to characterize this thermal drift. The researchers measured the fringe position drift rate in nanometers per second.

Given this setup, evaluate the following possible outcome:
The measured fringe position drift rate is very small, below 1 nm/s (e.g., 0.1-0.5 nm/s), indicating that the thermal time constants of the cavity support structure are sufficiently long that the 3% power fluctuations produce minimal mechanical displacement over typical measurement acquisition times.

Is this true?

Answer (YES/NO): YES